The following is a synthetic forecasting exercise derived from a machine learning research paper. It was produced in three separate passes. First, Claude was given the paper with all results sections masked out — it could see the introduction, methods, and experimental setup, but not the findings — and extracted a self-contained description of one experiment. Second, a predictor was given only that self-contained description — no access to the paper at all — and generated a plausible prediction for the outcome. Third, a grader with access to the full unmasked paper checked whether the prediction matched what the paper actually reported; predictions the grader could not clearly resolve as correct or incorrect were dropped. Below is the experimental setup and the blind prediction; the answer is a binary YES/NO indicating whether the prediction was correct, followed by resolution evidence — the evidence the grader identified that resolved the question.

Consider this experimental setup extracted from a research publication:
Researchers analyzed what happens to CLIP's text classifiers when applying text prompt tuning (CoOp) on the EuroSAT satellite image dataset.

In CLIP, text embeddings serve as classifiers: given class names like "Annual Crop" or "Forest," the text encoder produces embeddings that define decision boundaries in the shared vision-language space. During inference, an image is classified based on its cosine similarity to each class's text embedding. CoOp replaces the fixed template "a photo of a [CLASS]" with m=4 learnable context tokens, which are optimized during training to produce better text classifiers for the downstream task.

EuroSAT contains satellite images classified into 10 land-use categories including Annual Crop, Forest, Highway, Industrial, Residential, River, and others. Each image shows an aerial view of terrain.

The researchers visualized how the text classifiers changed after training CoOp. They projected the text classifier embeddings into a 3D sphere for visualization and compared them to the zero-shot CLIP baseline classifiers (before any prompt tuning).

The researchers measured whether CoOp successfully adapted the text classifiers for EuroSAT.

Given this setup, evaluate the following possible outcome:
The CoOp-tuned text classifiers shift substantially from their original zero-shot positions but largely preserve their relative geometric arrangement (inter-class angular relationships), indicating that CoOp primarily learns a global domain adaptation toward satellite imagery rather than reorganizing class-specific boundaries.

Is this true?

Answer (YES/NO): NO